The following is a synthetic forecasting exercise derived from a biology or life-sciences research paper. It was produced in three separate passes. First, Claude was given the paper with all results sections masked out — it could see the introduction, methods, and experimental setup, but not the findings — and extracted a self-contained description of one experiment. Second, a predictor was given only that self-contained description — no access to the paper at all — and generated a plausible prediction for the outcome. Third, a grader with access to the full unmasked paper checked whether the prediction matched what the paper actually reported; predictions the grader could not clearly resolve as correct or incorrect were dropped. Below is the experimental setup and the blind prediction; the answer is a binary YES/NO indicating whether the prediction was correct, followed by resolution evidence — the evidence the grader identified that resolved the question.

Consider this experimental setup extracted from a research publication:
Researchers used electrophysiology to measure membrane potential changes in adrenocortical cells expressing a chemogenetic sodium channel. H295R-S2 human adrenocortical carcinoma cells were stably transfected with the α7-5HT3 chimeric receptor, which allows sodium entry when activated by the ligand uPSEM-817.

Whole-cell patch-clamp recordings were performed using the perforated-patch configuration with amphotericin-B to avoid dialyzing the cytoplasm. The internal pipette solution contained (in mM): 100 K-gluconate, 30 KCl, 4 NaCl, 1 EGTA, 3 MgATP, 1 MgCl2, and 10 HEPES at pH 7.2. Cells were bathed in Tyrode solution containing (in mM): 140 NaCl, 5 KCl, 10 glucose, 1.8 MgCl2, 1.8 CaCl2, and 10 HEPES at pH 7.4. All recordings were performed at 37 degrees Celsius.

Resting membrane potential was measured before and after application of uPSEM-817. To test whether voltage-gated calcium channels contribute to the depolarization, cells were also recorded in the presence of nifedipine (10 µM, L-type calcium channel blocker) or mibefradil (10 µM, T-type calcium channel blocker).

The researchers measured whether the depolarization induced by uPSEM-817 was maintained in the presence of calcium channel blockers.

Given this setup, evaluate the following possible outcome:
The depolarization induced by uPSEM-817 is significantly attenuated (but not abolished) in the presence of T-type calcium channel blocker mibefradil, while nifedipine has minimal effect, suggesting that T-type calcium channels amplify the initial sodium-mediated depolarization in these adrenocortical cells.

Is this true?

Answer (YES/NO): NO